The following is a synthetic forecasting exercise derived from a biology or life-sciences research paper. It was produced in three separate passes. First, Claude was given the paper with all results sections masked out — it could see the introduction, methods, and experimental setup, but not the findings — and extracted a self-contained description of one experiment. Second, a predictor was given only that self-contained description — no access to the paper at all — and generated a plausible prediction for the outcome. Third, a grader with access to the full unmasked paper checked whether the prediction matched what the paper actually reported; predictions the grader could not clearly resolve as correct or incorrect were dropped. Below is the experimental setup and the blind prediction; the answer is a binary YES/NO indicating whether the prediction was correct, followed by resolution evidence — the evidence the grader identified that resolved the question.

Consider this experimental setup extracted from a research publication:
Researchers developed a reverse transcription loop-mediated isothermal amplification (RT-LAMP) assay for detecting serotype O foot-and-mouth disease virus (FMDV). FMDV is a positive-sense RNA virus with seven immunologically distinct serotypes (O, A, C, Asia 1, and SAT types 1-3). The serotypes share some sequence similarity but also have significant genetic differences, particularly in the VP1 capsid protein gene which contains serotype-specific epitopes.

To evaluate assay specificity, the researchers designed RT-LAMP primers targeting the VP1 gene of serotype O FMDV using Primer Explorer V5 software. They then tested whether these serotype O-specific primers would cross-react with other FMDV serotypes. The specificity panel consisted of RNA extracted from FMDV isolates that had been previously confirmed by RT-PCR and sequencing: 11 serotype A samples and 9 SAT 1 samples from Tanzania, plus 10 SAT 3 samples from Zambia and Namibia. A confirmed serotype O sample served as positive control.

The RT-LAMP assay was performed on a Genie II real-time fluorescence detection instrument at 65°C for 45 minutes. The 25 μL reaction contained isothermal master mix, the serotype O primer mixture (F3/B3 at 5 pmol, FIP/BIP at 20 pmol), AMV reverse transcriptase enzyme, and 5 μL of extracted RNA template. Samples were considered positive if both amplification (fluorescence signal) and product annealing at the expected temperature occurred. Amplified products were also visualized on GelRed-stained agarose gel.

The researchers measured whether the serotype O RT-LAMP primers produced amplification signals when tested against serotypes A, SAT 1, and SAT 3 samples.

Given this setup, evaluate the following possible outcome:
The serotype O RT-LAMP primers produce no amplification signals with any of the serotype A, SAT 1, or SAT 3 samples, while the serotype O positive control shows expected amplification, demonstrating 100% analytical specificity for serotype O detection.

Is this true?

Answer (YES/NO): YES